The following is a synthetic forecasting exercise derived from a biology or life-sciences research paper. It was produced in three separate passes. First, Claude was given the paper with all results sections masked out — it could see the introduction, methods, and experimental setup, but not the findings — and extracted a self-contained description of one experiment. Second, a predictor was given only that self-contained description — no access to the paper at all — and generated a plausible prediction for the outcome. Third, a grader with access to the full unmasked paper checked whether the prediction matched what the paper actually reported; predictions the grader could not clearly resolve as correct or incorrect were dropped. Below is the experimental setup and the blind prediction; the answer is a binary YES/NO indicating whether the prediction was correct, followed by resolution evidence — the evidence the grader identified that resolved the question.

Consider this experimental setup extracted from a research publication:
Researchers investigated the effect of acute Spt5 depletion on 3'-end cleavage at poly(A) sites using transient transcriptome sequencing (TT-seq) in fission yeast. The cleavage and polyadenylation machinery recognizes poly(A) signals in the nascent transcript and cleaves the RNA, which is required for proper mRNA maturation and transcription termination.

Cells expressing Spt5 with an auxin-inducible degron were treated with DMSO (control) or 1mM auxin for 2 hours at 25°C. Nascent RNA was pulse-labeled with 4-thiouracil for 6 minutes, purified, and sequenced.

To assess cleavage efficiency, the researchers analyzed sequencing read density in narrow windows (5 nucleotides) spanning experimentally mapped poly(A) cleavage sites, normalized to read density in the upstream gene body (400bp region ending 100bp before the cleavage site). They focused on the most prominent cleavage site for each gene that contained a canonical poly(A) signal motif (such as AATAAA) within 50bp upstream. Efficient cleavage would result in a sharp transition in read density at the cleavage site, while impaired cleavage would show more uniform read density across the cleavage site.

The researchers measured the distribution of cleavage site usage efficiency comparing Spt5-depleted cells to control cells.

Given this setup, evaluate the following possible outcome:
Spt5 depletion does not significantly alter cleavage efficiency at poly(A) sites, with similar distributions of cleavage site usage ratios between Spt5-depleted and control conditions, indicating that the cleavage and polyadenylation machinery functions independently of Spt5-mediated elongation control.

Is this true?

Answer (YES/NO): NO